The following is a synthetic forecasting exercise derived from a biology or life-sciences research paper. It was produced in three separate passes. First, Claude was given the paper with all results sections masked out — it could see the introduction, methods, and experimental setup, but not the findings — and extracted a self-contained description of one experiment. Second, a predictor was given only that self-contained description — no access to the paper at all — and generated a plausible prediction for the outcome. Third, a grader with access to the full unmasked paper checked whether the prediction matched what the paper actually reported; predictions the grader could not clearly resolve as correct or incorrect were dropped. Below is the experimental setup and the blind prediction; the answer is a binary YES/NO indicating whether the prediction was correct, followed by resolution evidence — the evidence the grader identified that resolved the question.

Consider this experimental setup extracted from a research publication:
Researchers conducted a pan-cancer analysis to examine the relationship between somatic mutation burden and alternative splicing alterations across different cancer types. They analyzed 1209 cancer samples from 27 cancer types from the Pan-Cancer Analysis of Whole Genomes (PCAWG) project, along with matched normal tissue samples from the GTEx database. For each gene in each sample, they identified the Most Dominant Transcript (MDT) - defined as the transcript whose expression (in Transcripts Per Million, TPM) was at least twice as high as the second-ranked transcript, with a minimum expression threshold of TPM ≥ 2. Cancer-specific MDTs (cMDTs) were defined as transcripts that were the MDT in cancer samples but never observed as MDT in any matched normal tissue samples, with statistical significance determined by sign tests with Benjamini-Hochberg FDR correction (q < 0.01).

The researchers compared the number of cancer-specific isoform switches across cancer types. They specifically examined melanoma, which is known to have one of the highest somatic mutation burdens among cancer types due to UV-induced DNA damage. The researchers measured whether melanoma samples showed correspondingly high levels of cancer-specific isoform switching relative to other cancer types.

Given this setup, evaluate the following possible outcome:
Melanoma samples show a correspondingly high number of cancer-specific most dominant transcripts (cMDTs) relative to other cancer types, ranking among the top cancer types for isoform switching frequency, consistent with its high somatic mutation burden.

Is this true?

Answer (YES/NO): NO